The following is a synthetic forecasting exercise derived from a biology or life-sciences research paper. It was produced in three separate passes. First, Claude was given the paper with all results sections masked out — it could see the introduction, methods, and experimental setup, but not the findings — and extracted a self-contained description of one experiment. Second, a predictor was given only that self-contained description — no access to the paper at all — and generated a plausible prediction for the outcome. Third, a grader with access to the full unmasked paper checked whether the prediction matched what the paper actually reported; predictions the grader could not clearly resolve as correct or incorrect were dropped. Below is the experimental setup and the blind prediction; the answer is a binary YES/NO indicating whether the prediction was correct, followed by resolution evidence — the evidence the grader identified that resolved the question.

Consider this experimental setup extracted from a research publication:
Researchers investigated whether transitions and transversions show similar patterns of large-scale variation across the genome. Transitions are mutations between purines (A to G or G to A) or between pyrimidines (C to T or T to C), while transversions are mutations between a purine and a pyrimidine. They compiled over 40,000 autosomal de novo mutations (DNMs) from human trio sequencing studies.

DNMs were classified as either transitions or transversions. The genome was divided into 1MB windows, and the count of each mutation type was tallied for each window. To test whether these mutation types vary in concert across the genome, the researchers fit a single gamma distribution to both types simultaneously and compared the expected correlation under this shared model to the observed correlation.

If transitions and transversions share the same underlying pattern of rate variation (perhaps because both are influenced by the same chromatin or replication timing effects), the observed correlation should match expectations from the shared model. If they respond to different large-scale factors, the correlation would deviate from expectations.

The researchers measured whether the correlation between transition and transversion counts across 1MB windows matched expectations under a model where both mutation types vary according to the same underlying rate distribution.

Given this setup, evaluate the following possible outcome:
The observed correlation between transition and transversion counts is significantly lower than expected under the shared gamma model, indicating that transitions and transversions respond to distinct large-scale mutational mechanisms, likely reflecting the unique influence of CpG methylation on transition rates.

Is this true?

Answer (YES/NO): NO